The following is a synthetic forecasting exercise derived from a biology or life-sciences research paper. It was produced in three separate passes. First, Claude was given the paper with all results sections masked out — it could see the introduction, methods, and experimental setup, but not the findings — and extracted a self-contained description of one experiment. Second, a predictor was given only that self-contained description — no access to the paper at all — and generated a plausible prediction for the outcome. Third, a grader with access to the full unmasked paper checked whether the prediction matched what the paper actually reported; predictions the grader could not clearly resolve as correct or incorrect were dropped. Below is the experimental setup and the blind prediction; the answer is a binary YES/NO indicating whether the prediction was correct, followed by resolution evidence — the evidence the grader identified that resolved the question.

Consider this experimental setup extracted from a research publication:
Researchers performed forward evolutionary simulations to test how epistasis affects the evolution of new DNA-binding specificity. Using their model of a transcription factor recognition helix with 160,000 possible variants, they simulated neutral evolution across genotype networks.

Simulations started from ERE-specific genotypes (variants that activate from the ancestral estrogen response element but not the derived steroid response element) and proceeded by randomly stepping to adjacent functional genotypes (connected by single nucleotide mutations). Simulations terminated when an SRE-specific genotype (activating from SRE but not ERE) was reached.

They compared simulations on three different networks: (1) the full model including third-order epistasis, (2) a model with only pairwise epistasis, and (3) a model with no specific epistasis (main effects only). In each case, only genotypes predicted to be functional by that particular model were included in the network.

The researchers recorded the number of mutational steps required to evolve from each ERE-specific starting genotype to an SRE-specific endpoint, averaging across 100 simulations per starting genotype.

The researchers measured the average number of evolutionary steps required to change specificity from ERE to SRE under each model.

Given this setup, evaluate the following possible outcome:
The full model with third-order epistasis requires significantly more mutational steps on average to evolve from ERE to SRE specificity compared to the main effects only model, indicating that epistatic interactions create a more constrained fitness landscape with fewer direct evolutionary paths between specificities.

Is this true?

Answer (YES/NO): NO